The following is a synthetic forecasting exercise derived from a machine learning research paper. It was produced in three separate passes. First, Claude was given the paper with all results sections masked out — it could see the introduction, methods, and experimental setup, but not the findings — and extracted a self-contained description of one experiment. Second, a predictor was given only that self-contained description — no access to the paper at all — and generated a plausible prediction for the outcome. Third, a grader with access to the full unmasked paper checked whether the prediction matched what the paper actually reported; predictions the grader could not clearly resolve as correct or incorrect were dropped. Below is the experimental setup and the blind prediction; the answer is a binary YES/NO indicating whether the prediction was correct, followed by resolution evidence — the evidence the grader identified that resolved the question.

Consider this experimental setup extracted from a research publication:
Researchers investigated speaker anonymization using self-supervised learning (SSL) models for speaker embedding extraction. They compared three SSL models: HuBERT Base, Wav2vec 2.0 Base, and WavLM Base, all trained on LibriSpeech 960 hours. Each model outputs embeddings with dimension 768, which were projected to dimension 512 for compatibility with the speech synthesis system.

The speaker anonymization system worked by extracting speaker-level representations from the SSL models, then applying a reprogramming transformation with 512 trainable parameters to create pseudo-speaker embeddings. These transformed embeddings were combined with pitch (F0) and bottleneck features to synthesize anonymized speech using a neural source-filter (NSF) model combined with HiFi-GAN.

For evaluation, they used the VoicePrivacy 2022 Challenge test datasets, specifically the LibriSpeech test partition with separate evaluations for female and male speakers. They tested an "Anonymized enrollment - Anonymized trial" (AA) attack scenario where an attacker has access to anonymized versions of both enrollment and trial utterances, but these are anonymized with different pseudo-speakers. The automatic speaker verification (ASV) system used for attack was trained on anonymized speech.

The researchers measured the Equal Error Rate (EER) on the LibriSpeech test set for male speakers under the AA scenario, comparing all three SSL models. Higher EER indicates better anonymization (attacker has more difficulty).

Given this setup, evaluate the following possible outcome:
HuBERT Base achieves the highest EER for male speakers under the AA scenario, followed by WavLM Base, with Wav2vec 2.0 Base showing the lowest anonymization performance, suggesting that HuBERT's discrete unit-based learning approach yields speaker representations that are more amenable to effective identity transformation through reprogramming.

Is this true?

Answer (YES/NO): NO